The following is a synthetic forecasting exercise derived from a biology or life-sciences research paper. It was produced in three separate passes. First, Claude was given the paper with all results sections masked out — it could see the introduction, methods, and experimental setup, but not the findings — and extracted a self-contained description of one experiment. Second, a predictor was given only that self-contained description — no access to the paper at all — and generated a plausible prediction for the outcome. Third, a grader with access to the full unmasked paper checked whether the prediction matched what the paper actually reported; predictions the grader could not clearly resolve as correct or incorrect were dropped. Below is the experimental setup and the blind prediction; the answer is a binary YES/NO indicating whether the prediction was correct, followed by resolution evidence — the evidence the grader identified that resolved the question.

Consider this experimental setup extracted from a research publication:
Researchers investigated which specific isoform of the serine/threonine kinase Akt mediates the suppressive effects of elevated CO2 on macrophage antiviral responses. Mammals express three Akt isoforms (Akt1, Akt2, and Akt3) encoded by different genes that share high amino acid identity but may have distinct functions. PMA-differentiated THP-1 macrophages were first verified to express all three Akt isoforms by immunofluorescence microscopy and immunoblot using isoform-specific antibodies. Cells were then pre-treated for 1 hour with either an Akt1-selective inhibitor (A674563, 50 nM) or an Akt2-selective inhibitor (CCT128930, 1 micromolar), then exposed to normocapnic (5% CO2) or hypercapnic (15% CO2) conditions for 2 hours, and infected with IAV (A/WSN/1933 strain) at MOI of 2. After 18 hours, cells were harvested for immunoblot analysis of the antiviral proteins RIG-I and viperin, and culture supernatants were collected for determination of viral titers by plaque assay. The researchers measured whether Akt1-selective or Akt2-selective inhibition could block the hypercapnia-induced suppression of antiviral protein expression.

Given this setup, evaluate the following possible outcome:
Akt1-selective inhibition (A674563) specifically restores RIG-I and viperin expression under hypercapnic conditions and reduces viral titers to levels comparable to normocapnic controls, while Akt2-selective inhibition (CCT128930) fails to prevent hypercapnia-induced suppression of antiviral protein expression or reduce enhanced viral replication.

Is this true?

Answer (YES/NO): YES